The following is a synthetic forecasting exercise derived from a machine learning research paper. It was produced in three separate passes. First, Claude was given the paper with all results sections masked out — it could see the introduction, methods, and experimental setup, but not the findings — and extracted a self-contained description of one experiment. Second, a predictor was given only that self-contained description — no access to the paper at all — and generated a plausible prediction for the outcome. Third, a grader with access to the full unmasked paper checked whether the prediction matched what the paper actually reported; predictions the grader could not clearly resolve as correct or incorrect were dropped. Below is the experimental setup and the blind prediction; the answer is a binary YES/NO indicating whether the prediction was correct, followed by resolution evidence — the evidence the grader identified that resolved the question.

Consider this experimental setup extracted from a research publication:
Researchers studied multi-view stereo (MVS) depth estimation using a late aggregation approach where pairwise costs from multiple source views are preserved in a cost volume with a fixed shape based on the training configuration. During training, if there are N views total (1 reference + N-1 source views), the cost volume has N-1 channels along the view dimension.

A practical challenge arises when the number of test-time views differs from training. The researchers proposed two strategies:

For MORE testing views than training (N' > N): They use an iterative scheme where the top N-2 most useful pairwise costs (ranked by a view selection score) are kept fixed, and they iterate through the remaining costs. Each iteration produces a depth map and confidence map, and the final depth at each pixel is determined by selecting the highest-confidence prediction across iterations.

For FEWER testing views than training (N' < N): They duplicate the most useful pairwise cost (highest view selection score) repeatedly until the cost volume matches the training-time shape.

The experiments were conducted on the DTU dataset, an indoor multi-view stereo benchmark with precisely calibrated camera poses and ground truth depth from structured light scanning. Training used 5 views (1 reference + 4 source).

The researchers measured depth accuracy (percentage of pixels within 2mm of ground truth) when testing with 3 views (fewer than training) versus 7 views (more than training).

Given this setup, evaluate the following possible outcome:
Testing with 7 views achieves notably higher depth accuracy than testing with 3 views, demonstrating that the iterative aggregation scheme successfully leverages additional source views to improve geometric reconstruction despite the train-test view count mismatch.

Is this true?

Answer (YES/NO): NO